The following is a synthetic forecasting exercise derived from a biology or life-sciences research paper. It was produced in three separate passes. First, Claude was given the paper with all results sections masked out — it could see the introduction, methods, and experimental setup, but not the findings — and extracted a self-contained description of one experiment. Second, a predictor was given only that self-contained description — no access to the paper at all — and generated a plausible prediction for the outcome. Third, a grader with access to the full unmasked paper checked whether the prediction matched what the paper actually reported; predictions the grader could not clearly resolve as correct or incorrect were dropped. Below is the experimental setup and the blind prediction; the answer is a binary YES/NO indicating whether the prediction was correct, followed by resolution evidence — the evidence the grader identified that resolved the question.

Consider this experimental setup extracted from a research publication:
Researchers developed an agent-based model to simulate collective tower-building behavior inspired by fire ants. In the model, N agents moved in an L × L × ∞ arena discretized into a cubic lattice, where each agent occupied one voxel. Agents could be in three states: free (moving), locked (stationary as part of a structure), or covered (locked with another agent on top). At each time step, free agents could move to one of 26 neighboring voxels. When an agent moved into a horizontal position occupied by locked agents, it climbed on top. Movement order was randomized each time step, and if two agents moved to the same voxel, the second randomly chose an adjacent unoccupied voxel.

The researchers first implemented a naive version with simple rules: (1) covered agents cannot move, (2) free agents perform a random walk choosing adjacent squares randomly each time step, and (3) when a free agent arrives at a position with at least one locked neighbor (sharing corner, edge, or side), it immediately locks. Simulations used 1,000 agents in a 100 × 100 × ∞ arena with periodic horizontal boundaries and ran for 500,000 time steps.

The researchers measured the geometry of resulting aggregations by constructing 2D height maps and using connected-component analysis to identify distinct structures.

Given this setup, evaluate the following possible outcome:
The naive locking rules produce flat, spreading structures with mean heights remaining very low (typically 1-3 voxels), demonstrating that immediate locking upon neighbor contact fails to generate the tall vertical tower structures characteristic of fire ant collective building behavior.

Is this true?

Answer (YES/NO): YES